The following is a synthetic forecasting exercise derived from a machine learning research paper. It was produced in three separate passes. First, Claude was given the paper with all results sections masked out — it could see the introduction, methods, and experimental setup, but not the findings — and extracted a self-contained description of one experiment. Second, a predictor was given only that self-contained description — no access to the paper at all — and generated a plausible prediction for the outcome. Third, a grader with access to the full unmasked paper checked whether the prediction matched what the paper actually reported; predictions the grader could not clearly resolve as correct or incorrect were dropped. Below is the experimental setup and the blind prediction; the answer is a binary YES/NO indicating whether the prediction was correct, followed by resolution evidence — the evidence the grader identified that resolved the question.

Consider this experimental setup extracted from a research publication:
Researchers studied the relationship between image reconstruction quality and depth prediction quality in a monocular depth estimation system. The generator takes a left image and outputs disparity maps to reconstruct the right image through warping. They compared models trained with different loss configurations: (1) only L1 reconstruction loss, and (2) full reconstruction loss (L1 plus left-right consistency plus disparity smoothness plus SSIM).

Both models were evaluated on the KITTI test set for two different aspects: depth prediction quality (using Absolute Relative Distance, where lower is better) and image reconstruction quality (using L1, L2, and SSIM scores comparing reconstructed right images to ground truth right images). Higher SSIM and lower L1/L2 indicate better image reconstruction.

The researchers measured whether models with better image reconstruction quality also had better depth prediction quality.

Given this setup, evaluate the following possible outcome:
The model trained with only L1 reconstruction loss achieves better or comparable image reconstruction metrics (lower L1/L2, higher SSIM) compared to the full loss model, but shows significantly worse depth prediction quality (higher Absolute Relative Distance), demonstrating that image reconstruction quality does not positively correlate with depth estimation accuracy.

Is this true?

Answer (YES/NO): YES